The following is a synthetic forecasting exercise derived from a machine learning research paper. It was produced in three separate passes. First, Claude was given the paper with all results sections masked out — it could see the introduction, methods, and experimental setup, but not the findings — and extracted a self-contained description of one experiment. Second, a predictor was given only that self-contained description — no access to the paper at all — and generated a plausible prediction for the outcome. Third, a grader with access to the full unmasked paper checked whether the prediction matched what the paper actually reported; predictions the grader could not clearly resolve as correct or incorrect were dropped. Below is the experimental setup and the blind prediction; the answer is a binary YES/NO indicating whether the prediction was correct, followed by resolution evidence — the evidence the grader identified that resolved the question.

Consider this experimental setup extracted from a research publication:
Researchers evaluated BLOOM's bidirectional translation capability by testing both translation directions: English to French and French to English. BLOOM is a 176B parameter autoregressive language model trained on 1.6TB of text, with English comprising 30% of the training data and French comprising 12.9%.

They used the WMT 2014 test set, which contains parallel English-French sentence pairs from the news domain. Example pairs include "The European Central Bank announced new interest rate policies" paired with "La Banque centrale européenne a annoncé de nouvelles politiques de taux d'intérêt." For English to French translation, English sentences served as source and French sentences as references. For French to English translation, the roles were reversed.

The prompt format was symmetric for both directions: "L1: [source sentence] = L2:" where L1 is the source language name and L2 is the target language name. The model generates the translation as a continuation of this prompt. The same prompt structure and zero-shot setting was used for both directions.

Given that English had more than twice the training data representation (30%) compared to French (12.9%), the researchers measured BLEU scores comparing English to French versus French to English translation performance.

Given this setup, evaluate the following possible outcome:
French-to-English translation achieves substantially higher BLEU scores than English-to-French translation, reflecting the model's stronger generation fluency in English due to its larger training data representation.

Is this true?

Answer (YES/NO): YES